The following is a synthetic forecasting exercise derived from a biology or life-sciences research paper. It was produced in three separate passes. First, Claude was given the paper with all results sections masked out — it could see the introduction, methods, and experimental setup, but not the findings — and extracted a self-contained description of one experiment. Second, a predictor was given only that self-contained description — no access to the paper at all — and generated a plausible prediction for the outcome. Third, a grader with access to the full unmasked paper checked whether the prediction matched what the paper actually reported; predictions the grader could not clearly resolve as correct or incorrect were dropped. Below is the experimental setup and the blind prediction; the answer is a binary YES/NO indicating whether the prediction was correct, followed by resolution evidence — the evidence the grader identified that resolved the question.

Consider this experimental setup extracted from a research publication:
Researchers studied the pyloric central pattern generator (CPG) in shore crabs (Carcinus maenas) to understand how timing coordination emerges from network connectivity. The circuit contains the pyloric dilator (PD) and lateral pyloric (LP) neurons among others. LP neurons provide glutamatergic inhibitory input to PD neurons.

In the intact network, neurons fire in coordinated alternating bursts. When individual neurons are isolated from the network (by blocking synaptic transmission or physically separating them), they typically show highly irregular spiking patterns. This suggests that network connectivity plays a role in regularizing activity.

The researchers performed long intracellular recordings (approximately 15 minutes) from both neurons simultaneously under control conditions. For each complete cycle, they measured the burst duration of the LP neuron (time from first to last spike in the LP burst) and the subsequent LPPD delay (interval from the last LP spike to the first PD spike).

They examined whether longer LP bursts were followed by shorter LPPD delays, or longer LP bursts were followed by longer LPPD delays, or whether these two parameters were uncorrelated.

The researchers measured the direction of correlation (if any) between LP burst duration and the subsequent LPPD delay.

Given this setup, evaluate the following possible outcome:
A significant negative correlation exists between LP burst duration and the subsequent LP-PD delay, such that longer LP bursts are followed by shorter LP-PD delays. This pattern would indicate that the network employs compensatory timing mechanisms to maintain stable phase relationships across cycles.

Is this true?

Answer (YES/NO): NO